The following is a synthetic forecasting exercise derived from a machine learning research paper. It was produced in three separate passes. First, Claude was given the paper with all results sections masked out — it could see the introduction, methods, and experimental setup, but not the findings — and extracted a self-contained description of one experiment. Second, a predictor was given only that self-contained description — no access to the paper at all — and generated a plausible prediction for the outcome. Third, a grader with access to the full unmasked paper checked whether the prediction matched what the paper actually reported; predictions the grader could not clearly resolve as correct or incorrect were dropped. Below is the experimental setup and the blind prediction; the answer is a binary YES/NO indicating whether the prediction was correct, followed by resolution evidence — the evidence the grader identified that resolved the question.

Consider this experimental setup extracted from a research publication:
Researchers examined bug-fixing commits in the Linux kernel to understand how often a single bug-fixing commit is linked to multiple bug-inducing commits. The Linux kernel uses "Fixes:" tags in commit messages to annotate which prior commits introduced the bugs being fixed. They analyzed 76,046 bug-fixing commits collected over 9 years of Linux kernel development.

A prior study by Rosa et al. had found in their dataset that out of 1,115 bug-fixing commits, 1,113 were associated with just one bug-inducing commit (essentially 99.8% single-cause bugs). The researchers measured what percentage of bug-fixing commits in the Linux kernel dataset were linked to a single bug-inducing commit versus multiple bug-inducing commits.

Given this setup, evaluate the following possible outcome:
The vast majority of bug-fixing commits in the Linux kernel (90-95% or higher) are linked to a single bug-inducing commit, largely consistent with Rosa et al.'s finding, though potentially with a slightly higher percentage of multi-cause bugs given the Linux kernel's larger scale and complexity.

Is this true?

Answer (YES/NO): YES